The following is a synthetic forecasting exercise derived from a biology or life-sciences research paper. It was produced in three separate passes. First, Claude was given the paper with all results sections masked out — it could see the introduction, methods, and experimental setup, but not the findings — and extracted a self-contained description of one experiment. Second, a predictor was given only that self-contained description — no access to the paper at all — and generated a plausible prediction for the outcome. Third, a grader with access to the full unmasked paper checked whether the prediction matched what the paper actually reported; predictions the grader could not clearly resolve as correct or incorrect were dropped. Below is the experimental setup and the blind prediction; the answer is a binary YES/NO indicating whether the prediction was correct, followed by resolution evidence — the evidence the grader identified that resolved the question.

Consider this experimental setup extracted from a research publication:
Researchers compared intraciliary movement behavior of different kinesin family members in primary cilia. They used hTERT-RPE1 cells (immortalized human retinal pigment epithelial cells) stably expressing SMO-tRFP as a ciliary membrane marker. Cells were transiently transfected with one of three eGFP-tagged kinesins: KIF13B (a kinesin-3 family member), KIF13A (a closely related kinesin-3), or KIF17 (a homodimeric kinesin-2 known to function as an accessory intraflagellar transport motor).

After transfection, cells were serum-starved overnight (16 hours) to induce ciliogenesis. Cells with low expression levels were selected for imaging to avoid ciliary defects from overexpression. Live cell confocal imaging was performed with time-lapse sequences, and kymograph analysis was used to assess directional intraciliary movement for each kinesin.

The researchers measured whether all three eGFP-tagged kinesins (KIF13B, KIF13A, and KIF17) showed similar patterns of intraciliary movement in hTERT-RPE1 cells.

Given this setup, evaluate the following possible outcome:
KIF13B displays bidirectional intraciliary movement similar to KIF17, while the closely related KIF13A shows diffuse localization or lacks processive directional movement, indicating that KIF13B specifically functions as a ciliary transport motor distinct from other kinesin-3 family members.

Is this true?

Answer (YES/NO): NO